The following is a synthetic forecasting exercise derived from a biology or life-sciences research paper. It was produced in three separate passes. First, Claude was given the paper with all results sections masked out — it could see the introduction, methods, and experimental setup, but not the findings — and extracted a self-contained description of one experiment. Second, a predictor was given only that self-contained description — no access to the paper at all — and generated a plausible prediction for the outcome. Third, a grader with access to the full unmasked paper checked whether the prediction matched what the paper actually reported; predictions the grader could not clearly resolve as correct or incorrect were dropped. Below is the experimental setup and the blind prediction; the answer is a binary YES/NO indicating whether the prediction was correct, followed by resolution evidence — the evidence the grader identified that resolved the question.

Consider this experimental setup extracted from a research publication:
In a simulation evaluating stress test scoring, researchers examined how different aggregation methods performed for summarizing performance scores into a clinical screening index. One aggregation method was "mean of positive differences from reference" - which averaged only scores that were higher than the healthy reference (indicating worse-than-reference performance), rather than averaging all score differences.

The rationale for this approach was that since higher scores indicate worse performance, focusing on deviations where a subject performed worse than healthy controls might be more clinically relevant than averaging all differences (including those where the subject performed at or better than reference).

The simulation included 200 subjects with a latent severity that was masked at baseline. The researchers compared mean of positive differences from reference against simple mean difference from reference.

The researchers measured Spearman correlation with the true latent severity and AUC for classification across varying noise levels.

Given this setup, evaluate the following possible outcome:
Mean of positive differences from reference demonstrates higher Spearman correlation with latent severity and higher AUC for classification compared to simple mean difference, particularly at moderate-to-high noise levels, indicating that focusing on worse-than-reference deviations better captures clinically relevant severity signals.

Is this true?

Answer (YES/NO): NO